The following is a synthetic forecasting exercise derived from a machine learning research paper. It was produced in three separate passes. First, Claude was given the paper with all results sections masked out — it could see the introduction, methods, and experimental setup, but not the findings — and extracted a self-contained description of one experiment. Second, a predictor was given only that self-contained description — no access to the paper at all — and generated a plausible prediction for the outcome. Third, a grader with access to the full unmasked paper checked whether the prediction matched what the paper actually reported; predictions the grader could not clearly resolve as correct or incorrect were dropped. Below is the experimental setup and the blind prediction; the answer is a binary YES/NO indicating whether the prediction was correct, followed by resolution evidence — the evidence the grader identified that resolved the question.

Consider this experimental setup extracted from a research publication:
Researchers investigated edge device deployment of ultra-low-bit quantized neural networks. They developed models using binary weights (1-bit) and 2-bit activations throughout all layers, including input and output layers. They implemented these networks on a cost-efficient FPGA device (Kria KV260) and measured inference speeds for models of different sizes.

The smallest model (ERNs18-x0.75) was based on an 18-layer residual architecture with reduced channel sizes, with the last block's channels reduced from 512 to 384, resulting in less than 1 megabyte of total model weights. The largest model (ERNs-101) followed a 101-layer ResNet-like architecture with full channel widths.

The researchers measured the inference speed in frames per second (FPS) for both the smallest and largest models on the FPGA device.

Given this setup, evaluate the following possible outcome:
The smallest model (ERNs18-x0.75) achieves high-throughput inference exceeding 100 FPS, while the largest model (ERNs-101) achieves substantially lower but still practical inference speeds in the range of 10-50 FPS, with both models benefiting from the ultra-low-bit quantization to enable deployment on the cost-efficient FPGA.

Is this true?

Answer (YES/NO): NO